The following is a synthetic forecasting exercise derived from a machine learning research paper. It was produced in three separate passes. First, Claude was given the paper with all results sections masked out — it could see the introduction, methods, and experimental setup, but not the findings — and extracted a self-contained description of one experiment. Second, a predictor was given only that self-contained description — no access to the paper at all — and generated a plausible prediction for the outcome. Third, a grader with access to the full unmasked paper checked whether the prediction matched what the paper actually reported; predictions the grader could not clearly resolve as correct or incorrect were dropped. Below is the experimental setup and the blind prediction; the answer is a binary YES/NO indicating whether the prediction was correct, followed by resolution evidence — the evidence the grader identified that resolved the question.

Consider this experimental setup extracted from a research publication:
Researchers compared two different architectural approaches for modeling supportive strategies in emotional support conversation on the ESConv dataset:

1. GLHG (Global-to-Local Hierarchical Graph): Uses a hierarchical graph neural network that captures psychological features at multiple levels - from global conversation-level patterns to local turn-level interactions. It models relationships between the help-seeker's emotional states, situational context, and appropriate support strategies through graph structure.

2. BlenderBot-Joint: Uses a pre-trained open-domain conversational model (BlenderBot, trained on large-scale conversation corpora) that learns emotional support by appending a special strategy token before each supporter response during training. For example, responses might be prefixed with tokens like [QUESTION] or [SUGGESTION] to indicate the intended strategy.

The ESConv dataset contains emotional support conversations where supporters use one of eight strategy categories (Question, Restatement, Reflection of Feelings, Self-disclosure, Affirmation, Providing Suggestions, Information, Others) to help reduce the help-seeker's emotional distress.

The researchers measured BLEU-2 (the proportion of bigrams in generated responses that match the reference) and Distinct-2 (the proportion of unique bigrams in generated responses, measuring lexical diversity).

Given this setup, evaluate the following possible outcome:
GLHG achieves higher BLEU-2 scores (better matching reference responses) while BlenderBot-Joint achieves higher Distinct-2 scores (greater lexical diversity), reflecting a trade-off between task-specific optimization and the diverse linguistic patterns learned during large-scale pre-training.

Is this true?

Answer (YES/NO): NO